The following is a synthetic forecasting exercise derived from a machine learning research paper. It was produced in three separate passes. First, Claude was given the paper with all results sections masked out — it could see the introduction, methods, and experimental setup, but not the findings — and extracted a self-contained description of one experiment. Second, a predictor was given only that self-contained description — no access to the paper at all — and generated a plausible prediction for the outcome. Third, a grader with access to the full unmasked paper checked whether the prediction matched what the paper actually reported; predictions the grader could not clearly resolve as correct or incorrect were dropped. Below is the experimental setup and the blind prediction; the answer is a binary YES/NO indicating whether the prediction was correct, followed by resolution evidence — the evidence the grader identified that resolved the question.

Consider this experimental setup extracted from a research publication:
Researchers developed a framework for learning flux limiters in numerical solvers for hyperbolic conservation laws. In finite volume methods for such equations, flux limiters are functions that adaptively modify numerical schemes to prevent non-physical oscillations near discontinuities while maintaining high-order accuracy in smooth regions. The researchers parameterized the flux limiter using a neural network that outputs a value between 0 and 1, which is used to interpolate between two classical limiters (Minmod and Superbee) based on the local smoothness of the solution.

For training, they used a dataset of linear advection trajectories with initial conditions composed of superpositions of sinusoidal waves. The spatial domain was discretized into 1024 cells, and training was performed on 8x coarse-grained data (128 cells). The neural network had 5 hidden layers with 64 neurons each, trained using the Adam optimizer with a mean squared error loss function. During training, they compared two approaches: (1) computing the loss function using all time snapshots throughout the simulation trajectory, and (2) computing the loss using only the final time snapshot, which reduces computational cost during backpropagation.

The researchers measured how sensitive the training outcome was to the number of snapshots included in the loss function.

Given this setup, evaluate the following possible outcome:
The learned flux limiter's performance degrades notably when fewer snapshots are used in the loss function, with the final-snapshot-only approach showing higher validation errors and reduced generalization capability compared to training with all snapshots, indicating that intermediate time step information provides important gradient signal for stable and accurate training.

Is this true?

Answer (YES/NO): NO